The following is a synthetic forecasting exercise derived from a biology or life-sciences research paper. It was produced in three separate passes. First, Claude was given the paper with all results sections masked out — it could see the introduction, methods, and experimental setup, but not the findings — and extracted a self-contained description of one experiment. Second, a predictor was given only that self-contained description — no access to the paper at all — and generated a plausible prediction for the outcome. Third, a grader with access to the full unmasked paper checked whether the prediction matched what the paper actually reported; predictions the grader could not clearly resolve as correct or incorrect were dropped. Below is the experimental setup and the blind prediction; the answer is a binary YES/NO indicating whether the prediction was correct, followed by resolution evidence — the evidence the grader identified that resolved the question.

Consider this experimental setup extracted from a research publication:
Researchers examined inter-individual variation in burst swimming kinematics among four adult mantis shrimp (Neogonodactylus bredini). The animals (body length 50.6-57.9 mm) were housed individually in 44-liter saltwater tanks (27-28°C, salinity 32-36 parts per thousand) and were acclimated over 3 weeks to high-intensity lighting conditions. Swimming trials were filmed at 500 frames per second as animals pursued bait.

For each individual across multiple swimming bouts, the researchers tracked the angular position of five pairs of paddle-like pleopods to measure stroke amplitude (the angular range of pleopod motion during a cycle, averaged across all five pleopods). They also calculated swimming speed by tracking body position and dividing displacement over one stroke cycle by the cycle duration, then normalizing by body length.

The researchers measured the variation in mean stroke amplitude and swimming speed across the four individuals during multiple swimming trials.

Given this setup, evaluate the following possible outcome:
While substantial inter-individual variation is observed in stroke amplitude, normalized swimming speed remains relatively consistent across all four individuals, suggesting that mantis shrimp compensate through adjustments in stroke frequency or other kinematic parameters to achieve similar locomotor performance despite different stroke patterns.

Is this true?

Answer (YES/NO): NO